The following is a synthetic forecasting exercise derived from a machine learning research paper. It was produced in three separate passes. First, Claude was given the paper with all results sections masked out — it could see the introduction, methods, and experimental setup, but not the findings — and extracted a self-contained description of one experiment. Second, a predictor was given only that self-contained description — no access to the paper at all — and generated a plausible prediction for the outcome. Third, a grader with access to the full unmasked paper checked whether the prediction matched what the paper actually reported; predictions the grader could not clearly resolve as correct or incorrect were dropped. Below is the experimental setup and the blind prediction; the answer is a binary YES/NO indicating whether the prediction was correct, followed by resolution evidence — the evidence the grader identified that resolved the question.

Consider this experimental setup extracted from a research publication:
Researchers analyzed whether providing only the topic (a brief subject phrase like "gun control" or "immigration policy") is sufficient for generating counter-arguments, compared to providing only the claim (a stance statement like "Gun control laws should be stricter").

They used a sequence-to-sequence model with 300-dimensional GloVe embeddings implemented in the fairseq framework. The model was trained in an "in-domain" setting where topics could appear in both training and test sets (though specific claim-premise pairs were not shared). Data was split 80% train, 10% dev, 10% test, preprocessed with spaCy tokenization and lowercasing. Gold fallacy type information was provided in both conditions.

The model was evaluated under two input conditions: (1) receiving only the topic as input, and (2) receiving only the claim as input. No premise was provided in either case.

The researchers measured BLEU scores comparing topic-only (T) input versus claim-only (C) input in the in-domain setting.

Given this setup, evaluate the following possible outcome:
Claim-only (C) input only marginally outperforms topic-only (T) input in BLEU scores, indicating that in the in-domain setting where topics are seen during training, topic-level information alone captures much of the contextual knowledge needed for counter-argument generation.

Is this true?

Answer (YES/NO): YES